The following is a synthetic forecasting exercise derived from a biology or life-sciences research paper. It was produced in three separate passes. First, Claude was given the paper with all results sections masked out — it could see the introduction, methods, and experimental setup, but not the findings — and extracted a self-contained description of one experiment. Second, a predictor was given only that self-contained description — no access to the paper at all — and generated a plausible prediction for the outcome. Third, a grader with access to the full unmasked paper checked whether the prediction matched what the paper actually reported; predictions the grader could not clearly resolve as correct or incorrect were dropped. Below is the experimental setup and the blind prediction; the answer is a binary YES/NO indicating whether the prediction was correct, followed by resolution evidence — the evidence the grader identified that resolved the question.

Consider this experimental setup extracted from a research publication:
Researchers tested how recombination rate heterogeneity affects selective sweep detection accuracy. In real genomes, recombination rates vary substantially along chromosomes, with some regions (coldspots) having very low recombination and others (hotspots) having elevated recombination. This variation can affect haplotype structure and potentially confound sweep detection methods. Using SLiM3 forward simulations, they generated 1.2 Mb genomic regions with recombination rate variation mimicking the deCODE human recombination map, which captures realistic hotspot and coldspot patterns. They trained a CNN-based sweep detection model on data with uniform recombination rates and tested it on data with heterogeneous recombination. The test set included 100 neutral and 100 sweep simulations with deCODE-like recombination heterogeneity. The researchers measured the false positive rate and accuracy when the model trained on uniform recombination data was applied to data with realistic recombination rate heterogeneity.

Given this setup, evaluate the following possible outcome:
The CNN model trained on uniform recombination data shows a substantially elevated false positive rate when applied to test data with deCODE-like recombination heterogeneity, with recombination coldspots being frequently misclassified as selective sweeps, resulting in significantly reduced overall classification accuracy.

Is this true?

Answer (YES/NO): NO